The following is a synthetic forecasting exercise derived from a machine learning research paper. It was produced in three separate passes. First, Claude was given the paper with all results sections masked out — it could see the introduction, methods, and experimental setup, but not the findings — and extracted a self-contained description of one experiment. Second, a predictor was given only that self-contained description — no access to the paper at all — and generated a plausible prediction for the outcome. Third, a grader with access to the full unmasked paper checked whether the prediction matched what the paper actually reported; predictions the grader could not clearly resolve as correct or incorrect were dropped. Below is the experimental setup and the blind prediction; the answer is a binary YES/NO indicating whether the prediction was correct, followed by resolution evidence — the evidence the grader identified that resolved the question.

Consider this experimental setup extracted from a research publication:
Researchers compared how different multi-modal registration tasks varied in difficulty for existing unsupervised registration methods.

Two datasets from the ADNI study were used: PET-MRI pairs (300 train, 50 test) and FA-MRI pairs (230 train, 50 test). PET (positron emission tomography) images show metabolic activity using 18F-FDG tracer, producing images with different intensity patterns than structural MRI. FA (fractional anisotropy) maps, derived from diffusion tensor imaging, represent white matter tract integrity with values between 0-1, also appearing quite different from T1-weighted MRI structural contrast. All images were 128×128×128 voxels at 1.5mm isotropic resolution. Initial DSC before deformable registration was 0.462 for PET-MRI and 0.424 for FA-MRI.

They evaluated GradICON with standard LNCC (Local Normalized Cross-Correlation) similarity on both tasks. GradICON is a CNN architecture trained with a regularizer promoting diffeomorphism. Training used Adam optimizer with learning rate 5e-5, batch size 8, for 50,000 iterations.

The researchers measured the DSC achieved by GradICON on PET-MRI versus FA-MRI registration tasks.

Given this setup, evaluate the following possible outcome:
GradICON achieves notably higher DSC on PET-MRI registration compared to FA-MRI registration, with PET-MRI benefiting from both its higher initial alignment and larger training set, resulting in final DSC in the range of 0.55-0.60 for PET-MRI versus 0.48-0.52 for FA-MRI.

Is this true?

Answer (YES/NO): NO